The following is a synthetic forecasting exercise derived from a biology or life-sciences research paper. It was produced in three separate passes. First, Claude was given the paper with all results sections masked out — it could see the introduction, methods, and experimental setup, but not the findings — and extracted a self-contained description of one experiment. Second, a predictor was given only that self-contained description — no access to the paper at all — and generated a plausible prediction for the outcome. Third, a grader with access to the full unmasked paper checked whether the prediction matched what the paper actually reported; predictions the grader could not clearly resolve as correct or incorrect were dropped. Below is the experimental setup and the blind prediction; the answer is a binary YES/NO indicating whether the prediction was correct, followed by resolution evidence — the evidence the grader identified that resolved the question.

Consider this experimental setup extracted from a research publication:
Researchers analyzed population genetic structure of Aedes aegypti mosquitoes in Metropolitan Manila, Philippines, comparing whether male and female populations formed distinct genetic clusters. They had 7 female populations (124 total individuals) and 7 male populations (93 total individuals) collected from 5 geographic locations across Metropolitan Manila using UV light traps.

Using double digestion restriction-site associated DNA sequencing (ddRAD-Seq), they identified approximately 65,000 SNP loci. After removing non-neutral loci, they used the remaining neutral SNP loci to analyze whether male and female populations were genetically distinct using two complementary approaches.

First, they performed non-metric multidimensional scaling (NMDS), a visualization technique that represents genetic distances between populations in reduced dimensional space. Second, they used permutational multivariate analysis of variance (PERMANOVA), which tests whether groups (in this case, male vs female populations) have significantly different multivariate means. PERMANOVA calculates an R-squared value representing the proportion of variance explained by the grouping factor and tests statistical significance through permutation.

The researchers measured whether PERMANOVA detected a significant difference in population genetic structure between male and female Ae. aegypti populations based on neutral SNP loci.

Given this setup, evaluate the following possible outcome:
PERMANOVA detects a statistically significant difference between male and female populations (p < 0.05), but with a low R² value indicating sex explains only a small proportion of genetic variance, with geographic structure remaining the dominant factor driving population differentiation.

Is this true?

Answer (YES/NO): NO